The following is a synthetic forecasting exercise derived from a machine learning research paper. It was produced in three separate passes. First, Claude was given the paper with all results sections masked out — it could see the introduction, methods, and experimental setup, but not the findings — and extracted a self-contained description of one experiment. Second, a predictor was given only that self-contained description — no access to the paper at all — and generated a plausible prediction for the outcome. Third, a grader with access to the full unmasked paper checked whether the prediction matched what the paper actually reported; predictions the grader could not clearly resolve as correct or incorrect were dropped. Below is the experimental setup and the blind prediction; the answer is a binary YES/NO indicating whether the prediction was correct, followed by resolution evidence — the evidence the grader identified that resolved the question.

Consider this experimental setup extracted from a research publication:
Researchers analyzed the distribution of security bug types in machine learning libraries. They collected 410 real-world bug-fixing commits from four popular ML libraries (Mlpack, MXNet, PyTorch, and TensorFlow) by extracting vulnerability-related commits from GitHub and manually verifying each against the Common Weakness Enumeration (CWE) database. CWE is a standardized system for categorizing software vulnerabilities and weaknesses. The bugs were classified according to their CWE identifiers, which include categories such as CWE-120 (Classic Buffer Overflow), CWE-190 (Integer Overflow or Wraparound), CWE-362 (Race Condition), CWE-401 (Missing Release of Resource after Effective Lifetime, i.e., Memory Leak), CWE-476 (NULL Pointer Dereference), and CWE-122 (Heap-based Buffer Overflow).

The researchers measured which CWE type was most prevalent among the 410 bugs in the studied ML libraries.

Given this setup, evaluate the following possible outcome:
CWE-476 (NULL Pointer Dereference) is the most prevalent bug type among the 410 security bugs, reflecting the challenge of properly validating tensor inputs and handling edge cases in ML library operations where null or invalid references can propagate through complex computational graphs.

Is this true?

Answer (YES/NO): NO